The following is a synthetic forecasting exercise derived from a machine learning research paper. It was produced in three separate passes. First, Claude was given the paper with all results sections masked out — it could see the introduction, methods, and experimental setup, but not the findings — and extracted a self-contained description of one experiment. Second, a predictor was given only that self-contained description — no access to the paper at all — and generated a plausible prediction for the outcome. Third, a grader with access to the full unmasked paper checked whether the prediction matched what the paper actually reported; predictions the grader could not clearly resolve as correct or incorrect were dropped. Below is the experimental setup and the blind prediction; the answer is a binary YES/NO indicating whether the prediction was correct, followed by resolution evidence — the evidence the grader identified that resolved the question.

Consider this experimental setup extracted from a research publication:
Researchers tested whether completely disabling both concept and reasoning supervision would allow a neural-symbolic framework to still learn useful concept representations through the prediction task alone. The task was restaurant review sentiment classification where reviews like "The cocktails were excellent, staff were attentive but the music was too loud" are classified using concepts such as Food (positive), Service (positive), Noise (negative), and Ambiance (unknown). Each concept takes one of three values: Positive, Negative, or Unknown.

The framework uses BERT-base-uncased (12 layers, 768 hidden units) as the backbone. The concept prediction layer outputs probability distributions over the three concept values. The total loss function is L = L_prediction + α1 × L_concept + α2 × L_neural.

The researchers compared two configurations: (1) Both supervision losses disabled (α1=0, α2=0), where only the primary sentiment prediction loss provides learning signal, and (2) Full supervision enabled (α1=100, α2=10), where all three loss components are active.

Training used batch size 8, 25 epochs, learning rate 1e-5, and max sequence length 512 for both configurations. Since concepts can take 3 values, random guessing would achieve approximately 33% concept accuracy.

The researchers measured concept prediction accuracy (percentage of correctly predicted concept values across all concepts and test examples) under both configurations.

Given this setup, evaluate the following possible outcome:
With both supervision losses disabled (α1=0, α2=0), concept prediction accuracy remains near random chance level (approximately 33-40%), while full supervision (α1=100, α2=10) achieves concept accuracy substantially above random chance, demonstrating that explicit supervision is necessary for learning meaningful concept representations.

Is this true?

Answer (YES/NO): NO